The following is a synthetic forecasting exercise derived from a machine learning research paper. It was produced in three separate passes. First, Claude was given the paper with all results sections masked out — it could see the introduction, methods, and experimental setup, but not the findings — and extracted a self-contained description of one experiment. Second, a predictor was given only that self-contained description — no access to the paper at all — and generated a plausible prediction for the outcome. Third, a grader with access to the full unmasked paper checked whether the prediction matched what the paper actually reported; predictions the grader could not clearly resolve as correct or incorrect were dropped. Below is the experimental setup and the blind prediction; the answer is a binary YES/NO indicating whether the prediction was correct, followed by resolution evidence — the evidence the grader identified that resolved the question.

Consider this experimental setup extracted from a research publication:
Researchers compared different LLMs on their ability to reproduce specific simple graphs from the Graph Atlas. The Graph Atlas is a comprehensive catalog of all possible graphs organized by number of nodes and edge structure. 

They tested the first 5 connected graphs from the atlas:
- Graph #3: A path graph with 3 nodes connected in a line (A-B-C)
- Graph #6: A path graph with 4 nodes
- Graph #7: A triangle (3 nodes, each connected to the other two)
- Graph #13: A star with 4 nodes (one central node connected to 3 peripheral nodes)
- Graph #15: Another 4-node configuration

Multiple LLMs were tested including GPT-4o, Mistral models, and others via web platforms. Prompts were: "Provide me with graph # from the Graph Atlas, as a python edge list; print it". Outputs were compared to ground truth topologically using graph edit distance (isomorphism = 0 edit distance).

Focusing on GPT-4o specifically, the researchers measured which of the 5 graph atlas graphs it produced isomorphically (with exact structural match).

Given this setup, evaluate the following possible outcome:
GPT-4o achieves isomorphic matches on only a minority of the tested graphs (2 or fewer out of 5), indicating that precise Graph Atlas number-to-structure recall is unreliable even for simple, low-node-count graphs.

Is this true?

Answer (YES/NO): YES